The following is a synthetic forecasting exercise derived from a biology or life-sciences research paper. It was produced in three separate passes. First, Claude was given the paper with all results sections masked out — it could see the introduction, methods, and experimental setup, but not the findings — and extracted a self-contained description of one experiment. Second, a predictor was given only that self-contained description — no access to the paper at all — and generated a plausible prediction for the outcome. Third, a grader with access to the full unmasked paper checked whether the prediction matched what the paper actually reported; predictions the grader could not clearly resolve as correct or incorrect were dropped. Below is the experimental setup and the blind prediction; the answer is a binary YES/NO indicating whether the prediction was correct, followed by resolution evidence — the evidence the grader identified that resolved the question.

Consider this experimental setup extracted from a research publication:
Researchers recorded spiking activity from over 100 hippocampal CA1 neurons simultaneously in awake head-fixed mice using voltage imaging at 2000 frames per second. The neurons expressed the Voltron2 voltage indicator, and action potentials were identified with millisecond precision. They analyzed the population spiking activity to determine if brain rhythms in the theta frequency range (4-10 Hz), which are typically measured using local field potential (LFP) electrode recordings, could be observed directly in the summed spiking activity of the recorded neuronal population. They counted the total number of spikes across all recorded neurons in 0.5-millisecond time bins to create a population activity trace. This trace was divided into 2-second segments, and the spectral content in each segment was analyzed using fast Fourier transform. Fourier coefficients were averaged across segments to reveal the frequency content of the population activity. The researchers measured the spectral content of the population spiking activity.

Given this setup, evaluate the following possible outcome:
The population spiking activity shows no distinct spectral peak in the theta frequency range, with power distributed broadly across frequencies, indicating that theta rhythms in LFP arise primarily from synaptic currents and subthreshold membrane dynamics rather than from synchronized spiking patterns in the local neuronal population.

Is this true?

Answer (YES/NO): NO